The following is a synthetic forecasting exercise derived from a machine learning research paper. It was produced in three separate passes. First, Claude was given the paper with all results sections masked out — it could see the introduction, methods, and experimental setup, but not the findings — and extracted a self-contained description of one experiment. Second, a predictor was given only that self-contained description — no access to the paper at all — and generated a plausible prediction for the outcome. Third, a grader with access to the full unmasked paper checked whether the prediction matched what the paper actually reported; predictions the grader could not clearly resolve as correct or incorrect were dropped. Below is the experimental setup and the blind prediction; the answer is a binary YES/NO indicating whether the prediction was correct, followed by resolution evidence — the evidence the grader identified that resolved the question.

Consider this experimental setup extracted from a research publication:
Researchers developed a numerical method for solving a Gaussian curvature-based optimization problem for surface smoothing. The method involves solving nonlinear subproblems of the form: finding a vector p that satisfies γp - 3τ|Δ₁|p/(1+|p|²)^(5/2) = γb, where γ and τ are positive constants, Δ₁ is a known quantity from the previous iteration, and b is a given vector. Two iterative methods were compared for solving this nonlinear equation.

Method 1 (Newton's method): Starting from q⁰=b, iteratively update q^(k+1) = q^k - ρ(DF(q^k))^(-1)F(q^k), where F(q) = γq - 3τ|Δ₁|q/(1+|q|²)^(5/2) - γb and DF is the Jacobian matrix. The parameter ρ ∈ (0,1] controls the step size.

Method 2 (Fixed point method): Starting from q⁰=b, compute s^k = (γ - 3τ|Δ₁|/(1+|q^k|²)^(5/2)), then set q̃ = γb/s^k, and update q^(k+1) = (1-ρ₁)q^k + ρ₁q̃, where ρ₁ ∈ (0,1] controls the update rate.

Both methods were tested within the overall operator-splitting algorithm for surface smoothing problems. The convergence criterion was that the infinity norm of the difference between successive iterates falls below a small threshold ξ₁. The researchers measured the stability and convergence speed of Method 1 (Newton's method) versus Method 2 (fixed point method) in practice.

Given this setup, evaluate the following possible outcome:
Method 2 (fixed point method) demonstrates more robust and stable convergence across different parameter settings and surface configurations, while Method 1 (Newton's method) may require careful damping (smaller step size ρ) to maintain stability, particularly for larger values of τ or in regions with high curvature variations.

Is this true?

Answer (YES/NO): NO